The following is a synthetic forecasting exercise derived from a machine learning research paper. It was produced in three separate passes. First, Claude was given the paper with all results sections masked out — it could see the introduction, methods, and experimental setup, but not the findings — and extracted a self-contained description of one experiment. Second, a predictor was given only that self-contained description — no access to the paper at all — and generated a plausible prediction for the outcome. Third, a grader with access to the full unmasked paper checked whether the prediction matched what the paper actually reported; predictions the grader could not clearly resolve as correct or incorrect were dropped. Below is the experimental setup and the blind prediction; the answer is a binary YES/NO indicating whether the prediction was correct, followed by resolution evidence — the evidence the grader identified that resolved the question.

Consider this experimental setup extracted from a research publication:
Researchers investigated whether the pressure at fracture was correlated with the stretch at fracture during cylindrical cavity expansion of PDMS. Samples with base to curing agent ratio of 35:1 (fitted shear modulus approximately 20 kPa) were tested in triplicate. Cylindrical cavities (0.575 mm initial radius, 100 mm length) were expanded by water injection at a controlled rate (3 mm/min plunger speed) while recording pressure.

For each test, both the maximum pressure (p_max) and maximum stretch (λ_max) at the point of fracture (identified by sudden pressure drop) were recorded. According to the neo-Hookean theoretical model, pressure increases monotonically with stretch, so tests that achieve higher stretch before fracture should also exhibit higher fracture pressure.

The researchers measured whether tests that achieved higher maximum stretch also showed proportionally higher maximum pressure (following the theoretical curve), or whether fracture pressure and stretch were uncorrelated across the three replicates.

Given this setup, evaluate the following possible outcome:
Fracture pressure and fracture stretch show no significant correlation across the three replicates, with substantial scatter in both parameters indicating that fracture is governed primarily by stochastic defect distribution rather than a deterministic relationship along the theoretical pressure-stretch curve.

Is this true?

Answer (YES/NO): NO